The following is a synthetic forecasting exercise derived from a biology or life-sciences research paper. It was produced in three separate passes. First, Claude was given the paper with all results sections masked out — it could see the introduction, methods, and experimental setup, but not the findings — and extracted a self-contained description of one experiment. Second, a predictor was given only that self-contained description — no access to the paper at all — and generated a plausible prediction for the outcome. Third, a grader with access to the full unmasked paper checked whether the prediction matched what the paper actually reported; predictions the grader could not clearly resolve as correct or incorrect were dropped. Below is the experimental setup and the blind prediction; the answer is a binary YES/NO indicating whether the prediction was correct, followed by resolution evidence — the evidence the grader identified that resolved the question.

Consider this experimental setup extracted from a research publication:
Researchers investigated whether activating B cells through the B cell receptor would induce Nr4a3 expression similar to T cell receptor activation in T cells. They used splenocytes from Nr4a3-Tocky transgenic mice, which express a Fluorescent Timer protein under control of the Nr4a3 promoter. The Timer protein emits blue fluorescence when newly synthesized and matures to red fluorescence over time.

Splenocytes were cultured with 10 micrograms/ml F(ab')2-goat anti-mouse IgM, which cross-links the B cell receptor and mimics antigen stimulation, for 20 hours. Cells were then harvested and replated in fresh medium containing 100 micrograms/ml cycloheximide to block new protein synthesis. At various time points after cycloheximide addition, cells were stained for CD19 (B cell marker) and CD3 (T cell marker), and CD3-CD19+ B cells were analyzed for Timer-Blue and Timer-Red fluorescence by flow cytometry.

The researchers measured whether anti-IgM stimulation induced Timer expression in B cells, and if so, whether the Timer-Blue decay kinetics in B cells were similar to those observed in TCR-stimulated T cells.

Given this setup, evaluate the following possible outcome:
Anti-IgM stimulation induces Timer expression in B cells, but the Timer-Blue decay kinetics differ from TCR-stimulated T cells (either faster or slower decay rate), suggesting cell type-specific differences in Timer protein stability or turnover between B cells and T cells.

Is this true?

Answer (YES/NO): NO